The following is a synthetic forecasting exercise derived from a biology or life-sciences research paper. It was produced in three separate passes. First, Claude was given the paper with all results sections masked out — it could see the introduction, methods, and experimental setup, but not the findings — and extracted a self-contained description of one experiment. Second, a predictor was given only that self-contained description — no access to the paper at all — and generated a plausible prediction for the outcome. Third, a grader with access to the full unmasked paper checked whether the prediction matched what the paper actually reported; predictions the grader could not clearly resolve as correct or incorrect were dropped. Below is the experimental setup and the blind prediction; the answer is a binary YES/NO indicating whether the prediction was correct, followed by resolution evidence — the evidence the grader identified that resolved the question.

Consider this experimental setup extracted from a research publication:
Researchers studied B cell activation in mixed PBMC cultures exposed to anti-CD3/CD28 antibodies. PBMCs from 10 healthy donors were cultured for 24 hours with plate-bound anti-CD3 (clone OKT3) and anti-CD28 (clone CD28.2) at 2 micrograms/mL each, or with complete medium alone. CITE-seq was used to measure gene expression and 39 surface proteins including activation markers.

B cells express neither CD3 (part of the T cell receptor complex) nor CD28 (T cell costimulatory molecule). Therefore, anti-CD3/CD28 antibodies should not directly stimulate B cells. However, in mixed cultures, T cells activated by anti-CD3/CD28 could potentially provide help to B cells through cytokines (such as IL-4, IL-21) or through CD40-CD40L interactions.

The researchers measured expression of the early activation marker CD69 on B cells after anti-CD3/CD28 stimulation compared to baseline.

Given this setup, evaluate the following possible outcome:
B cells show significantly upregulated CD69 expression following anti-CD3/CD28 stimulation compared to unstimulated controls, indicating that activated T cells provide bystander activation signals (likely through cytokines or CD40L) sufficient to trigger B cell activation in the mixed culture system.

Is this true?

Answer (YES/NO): YES